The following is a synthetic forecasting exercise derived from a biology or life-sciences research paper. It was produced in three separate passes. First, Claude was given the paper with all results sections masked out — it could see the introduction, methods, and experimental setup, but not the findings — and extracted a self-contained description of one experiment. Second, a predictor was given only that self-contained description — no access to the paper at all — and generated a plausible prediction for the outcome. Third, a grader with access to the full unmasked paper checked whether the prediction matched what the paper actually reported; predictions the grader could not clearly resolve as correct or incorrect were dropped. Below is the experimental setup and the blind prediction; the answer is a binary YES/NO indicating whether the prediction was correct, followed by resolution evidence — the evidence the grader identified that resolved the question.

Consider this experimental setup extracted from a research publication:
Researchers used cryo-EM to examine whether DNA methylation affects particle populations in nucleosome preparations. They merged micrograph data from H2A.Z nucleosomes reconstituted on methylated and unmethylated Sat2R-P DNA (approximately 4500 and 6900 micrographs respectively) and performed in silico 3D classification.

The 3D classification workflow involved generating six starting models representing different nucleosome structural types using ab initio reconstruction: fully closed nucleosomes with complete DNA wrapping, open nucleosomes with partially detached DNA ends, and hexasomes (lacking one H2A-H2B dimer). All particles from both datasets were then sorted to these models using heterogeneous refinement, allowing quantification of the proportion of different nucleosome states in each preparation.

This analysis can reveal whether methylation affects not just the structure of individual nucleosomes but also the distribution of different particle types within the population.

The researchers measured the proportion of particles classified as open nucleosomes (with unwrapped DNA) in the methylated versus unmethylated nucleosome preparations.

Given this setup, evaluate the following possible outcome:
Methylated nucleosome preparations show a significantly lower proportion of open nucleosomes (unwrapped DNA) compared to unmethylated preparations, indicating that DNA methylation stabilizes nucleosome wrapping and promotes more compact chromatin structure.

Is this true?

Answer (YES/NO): NO